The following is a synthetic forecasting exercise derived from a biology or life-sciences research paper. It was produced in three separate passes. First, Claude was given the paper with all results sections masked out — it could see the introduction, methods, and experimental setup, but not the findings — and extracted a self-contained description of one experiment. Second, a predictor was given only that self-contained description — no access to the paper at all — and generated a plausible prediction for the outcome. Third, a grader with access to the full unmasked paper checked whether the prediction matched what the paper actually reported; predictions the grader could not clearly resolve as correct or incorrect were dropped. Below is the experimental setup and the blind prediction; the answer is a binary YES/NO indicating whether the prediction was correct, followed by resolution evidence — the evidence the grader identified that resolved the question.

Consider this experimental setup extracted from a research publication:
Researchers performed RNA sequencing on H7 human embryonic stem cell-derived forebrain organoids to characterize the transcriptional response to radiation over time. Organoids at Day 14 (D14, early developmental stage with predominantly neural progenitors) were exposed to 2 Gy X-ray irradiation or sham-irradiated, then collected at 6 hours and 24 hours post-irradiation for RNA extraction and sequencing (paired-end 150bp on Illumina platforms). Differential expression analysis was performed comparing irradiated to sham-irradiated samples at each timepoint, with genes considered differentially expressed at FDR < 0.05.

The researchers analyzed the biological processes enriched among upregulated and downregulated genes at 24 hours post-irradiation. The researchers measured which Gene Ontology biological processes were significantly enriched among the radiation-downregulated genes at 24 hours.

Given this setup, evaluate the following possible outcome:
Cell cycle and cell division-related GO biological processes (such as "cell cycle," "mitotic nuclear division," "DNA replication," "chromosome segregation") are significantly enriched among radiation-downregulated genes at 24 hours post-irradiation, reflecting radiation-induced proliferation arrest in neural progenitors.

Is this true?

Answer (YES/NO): YES